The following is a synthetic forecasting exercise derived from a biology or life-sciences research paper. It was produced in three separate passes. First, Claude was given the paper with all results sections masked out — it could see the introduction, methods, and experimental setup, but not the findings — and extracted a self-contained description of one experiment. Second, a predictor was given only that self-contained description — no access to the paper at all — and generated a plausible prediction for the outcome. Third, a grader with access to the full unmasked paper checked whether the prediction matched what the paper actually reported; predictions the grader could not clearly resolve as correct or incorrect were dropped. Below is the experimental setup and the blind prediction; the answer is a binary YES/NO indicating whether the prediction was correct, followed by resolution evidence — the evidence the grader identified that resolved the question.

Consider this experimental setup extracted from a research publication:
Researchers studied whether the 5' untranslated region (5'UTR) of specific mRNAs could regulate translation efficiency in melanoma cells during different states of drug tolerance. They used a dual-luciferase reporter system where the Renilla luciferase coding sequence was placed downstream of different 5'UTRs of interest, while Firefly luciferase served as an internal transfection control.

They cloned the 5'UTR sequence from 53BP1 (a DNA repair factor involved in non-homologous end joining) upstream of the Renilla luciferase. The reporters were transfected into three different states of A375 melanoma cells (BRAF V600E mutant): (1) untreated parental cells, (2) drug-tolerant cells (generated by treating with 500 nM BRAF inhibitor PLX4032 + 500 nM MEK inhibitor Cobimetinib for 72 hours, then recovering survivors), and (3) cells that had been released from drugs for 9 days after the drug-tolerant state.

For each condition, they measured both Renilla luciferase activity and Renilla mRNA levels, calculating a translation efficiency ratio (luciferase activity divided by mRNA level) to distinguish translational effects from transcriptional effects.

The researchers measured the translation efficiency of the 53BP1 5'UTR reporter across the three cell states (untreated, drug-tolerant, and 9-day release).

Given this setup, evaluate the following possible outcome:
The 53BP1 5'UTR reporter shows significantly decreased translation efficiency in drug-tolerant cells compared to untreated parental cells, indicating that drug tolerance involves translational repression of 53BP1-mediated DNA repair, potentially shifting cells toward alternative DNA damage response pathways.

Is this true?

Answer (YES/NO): NO